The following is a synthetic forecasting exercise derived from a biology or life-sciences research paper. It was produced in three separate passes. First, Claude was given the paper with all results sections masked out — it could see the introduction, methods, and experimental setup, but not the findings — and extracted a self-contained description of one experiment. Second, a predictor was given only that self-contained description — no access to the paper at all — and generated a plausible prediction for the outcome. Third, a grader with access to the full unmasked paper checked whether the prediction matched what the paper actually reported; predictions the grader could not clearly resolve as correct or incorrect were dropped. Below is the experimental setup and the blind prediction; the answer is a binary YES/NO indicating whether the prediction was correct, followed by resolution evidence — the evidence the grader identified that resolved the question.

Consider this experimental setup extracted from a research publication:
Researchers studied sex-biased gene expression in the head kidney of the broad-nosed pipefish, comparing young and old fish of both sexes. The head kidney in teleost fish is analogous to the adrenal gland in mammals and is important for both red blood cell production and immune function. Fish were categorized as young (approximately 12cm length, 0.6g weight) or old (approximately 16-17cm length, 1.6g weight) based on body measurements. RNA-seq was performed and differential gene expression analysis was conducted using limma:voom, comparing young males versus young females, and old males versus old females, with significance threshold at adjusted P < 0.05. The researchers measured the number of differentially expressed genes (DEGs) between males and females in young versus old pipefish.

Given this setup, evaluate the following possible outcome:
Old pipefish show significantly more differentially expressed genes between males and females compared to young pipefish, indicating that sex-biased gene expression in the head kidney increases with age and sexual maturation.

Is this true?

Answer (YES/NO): YES